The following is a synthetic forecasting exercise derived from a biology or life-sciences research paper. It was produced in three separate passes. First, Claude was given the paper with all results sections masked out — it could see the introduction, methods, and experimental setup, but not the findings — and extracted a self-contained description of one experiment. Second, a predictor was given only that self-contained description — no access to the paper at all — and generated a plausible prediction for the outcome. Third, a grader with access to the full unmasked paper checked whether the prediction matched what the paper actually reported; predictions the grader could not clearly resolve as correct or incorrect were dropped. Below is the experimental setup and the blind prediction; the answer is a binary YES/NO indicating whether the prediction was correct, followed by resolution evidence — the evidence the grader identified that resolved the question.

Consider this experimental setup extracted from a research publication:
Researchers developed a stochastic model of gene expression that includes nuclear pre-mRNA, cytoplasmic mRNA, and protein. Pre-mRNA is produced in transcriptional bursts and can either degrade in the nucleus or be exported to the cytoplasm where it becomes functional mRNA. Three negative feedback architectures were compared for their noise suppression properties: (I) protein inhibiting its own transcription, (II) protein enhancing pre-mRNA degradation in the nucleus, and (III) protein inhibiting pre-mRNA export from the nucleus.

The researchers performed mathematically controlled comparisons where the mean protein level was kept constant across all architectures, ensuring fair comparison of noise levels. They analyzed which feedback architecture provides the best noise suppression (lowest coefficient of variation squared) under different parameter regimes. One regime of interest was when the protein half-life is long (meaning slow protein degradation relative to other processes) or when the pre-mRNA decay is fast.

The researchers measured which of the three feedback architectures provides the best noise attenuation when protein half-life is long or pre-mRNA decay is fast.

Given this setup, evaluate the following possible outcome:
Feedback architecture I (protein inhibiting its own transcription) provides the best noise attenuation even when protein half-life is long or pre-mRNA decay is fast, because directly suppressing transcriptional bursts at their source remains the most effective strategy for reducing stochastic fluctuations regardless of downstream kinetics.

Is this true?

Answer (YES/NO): YES